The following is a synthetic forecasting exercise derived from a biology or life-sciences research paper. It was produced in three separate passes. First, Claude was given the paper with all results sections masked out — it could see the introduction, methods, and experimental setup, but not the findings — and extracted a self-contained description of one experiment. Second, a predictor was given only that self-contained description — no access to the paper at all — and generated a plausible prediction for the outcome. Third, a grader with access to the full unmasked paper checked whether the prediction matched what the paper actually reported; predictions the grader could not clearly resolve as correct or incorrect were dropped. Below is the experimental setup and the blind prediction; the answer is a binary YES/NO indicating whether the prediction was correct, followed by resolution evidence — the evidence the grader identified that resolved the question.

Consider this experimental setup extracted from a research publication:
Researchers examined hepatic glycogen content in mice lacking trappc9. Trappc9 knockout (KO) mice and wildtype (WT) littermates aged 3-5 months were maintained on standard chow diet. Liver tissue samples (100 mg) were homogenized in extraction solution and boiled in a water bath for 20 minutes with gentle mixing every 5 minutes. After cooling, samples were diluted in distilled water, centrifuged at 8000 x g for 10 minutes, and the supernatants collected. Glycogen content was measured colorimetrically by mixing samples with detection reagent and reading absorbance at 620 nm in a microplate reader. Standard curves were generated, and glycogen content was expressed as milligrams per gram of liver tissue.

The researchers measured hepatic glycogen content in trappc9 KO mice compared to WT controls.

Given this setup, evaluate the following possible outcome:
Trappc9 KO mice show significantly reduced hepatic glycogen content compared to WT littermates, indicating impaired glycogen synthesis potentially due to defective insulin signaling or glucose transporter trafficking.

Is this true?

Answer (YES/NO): NO